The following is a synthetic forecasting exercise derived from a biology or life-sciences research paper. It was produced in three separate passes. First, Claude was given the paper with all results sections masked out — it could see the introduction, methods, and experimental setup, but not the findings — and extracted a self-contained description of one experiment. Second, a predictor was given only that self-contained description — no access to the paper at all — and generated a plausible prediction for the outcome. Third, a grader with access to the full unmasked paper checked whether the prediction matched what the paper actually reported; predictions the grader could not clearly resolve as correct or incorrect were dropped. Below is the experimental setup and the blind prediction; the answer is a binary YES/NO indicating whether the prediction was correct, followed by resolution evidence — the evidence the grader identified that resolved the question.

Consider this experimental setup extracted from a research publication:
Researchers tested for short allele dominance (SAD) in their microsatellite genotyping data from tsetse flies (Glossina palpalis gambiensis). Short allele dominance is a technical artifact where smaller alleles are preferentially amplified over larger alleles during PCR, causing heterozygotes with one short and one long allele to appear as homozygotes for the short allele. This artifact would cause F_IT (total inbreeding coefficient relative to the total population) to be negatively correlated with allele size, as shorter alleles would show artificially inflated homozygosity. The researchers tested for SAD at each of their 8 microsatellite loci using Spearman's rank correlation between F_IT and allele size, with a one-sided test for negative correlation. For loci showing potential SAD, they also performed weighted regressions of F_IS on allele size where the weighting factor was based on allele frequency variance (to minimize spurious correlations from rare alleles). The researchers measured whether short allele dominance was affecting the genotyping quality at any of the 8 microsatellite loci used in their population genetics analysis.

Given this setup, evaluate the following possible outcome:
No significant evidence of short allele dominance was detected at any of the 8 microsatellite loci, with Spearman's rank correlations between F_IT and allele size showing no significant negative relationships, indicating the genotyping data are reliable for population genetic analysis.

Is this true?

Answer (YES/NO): NO